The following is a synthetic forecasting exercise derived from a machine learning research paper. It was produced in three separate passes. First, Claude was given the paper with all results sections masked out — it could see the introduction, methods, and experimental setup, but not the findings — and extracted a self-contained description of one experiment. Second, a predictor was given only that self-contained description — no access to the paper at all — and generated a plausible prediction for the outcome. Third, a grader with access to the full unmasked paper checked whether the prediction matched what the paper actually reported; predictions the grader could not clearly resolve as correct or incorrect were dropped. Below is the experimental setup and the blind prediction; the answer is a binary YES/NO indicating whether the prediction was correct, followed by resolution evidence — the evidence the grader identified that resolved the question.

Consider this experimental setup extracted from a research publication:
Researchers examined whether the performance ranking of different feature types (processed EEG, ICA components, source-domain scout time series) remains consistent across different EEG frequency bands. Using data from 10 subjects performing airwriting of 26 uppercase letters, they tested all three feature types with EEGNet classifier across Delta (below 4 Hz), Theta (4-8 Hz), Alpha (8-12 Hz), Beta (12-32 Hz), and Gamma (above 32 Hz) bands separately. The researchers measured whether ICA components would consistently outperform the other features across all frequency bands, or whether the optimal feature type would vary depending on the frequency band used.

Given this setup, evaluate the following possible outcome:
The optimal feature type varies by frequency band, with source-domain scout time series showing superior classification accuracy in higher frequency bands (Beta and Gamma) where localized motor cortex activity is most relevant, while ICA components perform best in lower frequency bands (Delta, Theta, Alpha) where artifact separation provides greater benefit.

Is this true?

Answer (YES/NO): NO